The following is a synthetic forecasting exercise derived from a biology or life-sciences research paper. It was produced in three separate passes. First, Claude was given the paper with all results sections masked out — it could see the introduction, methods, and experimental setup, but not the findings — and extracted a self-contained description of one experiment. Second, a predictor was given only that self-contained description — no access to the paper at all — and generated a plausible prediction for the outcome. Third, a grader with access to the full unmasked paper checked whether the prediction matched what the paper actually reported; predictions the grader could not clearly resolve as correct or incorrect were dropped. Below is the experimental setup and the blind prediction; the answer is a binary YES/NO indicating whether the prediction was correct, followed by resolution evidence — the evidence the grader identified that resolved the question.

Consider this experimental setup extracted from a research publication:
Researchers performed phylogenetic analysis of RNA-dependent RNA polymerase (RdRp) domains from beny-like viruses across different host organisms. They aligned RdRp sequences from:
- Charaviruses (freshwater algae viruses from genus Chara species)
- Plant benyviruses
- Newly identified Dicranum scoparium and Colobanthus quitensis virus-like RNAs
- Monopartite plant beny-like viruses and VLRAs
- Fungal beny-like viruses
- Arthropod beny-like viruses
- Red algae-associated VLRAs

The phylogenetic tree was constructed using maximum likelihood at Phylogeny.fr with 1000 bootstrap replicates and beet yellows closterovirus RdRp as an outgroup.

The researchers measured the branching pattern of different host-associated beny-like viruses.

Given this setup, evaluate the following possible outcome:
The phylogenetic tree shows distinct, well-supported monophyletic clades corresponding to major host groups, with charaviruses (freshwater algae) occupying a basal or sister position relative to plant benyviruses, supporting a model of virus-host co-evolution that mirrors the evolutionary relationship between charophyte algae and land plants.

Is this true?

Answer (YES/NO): NO